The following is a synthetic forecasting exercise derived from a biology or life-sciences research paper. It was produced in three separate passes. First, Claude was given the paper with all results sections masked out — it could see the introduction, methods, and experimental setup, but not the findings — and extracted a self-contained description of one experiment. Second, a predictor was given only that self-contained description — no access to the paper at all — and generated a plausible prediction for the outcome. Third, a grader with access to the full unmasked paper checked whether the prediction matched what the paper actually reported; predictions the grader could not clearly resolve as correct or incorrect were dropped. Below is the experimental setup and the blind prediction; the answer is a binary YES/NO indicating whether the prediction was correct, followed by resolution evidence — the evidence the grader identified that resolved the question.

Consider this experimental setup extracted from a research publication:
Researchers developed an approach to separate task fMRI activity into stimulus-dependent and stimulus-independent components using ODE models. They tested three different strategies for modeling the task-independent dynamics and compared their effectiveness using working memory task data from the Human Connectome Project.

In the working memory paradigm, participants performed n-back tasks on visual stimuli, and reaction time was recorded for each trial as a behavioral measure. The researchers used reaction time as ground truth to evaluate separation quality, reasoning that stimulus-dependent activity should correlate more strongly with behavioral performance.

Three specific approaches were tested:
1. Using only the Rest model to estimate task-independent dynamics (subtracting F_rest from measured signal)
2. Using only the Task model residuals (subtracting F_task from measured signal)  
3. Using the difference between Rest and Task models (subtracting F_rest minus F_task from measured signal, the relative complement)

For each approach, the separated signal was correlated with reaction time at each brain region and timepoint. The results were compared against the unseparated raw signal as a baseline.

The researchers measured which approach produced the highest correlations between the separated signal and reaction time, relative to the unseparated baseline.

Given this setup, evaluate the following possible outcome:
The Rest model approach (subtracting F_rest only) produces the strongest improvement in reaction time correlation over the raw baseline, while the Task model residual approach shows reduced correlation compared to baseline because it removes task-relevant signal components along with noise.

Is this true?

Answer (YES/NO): NO